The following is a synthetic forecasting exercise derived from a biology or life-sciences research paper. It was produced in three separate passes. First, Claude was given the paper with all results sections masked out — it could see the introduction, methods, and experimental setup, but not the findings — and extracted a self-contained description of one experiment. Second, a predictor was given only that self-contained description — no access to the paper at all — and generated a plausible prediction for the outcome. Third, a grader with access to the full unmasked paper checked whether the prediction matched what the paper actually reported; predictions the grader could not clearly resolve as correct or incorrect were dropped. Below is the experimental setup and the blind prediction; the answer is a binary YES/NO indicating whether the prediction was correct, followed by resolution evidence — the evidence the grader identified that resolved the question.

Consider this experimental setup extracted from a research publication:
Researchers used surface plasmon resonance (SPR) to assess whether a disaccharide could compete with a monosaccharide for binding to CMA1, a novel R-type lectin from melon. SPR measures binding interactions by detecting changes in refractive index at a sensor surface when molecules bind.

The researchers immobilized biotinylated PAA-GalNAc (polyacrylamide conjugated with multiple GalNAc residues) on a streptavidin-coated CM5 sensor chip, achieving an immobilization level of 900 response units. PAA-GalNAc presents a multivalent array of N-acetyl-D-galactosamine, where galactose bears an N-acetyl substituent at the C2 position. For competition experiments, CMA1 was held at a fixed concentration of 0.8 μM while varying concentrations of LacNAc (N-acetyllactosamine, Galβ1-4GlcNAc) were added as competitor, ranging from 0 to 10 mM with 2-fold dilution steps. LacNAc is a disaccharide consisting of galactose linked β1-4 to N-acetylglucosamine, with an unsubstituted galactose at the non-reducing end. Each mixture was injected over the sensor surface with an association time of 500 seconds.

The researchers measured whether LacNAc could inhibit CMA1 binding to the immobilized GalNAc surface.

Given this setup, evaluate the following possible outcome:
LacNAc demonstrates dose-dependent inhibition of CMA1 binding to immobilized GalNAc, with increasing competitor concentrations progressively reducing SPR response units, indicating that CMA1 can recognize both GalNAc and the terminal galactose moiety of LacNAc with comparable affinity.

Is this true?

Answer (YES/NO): YES